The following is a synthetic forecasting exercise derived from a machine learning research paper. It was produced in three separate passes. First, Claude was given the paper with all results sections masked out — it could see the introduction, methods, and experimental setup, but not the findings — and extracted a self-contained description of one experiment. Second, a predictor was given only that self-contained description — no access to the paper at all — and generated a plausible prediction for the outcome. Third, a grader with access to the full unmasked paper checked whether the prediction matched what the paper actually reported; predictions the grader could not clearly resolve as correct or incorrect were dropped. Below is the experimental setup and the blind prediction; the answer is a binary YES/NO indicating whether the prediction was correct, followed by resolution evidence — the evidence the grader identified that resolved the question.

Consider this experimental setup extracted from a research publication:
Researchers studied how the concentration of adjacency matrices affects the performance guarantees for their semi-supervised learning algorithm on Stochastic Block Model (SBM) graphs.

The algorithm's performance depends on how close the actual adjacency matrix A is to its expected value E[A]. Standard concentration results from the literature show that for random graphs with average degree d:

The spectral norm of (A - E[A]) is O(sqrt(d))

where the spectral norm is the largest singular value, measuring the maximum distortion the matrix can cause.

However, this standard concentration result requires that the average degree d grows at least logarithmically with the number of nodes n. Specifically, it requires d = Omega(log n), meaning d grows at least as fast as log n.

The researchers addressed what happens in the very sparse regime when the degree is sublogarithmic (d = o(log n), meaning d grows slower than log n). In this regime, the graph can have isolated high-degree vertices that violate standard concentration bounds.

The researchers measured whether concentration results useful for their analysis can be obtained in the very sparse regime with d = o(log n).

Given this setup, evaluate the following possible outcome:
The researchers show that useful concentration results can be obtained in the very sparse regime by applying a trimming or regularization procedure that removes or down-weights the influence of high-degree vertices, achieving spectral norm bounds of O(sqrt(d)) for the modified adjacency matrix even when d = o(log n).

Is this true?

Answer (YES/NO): YES